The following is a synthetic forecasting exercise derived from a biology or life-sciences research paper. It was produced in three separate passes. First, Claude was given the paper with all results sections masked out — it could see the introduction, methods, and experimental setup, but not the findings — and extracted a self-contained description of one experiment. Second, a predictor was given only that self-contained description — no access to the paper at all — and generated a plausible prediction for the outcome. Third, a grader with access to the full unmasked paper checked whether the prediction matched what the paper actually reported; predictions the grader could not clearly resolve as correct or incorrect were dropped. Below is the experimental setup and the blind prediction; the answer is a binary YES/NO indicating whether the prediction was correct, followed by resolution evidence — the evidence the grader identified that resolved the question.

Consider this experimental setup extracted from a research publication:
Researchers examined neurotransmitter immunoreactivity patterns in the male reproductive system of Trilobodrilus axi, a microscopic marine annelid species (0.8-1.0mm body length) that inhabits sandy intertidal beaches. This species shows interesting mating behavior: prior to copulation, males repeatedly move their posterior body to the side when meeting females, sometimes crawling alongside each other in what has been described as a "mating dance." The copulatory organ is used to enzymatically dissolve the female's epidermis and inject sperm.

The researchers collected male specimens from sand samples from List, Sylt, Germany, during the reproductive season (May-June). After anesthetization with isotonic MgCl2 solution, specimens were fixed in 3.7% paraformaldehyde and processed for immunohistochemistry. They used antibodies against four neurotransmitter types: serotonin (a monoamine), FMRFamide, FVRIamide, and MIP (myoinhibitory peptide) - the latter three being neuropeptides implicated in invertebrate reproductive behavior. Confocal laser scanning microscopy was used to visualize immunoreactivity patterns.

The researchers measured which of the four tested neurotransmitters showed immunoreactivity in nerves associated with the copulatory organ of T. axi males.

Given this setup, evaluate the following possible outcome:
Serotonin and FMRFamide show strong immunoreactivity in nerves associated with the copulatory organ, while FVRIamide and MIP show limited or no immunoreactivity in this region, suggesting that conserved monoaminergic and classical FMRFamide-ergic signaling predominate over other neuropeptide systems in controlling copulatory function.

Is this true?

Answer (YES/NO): NO